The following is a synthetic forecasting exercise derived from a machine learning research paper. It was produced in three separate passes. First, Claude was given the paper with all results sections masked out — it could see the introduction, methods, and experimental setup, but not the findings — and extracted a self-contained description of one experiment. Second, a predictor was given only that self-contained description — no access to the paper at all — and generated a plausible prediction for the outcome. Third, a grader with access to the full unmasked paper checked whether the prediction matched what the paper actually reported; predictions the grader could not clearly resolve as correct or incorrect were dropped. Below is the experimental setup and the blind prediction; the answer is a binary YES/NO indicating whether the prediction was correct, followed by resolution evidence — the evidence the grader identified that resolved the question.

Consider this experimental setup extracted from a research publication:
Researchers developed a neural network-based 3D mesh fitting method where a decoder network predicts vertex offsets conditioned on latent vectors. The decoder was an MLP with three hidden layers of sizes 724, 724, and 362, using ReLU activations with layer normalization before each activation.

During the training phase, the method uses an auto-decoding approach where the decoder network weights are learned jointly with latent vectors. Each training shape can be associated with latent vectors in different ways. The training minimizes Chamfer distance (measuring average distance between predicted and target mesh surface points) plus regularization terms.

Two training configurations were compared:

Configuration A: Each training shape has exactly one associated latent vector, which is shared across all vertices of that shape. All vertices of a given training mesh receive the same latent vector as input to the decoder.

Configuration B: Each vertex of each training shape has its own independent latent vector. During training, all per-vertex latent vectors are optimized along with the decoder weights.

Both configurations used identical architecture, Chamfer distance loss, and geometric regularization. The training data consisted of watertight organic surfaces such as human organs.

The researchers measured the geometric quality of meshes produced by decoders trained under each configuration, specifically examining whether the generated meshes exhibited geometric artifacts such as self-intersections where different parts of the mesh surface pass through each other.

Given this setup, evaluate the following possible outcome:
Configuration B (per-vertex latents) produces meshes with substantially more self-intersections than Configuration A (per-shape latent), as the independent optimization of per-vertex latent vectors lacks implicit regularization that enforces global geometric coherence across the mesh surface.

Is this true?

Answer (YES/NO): YES